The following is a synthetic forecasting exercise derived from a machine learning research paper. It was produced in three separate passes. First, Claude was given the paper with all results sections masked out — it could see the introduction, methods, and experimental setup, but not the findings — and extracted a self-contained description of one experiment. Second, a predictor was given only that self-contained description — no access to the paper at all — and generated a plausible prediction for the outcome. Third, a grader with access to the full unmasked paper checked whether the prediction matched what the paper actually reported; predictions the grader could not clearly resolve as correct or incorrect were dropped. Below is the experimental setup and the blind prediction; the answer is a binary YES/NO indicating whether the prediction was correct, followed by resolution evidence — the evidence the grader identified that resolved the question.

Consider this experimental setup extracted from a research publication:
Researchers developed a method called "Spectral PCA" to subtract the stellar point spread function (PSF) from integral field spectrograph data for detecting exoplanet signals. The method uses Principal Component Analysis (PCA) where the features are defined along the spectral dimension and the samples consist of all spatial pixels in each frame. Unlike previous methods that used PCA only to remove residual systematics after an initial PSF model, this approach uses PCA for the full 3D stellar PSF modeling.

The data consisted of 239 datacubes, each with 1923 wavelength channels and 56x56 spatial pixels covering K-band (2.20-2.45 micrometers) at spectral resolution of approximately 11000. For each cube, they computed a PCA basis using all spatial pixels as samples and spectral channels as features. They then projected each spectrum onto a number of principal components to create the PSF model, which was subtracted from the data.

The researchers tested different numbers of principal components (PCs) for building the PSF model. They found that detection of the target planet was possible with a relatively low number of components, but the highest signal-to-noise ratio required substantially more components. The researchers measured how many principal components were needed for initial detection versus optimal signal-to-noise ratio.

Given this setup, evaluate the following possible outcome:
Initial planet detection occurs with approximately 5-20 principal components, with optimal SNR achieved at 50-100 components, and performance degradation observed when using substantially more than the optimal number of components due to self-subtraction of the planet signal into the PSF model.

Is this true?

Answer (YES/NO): NO